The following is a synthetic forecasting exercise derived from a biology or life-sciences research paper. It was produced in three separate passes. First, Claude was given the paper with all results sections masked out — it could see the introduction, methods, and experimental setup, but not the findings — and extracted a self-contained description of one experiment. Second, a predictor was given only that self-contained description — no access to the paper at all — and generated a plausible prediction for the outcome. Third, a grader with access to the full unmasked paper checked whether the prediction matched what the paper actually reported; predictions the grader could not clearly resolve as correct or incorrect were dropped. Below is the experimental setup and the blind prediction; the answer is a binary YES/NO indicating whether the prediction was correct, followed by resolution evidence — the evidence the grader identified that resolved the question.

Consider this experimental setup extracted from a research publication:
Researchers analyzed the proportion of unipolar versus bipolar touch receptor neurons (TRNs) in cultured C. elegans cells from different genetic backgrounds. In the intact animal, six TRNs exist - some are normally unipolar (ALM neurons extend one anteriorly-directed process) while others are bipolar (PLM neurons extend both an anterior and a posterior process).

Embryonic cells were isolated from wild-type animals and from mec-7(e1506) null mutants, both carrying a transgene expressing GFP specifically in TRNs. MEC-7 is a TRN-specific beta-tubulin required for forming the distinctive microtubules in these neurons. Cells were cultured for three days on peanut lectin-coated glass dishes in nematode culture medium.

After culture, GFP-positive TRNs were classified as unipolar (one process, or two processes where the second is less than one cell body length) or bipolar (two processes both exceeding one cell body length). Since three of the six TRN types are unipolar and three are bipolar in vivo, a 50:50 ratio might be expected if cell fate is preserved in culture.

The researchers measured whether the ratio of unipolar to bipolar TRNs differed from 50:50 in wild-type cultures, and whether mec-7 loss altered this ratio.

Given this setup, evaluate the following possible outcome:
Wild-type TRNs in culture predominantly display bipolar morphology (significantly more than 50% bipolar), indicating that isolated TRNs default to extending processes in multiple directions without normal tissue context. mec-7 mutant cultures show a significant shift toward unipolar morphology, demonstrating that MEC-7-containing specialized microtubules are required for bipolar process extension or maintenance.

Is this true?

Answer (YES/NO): NO